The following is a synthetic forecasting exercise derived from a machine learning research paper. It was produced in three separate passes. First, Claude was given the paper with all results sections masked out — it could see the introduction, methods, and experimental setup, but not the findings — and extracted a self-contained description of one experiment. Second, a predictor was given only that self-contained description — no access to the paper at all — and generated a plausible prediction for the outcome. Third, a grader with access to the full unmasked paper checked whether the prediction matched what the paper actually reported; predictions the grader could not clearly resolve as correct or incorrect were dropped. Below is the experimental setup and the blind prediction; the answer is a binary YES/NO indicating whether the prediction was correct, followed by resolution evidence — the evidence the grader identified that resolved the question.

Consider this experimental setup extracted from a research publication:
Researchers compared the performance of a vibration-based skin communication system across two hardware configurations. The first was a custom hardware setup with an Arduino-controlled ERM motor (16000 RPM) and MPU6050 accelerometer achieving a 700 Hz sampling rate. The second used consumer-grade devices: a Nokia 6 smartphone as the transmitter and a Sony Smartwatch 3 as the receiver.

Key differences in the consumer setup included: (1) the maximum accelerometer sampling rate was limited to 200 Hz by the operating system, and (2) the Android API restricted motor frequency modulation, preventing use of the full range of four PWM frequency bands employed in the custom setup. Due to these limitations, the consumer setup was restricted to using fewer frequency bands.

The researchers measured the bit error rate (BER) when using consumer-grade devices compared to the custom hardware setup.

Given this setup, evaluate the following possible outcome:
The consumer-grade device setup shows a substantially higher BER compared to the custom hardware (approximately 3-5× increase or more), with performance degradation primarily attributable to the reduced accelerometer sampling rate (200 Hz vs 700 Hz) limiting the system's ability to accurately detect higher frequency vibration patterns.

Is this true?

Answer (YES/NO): YES